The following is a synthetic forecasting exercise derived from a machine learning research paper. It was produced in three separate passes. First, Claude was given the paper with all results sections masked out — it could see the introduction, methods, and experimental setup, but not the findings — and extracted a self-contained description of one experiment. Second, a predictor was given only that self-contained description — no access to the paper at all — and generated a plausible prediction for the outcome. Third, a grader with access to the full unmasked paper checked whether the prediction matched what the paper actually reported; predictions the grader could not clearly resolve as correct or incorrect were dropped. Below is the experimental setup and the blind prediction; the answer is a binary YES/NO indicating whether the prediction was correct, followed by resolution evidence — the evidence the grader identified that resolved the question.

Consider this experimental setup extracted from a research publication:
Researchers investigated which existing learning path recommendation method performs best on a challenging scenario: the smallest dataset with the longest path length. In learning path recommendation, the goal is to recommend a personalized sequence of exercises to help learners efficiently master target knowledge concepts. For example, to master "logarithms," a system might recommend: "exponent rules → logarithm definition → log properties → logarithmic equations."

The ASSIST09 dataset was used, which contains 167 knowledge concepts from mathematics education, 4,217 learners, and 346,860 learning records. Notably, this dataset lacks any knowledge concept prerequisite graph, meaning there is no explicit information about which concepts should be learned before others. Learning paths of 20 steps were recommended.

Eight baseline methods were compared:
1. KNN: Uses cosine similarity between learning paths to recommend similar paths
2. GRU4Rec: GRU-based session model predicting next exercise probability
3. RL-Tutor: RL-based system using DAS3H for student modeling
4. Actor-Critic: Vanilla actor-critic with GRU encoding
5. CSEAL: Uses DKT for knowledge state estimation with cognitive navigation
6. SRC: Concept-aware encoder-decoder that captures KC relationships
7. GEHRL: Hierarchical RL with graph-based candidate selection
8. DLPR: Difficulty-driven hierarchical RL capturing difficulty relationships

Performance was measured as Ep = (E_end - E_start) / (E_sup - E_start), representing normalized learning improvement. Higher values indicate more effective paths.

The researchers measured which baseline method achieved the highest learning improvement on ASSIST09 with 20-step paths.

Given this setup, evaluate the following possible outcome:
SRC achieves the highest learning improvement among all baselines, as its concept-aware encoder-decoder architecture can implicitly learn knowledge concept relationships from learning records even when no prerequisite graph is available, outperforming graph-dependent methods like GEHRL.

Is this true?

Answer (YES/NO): NO